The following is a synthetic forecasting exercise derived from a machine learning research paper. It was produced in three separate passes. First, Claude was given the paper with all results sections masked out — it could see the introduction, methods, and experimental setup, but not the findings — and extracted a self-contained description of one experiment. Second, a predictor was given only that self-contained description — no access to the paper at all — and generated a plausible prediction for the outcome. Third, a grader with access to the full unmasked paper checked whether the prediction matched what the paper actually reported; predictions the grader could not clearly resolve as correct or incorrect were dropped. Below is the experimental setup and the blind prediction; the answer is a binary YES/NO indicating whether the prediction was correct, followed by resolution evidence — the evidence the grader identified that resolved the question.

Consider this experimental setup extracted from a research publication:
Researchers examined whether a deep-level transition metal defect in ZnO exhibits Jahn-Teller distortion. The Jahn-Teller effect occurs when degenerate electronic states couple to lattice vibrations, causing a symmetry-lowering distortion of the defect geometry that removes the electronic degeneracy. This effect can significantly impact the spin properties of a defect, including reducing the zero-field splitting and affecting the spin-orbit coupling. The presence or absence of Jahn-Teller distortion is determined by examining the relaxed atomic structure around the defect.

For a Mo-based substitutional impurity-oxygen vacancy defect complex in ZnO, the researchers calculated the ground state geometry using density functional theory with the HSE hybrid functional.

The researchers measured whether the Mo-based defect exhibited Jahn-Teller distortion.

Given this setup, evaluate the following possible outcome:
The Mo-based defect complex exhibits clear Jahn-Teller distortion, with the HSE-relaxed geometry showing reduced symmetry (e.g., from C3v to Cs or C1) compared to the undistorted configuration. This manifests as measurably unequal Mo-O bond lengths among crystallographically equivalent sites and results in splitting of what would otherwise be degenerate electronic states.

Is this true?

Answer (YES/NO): NO